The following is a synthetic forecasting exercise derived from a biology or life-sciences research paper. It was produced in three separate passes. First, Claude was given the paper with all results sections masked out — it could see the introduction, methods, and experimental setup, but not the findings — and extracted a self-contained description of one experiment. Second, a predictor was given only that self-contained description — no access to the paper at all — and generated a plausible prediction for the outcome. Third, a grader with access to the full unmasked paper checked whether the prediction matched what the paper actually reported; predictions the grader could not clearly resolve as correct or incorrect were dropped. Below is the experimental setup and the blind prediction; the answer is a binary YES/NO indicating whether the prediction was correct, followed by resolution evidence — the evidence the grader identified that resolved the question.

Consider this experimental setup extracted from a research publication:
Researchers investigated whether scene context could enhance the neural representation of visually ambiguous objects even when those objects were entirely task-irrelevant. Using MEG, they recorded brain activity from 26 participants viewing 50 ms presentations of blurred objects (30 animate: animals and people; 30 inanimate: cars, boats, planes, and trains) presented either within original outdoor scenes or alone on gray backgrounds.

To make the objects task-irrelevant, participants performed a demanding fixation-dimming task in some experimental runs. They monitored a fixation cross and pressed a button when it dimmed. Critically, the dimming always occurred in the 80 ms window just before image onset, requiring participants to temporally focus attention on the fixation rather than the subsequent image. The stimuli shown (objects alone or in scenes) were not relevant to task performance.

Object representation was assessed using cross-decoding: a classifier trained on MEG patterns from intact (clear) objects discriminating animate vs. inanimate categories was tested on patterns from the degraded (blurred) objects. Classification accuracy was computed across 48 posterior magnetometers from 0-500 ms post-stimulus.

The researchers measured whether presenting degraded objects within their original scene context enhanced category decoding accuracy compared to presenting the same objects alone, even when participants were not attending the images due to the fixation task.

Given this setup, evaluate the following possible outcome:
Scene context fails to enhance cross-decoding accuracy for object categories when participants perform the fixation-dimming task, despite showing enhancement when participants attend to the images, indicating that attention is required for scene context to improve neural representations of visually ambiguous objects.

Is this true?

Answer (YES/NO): NO